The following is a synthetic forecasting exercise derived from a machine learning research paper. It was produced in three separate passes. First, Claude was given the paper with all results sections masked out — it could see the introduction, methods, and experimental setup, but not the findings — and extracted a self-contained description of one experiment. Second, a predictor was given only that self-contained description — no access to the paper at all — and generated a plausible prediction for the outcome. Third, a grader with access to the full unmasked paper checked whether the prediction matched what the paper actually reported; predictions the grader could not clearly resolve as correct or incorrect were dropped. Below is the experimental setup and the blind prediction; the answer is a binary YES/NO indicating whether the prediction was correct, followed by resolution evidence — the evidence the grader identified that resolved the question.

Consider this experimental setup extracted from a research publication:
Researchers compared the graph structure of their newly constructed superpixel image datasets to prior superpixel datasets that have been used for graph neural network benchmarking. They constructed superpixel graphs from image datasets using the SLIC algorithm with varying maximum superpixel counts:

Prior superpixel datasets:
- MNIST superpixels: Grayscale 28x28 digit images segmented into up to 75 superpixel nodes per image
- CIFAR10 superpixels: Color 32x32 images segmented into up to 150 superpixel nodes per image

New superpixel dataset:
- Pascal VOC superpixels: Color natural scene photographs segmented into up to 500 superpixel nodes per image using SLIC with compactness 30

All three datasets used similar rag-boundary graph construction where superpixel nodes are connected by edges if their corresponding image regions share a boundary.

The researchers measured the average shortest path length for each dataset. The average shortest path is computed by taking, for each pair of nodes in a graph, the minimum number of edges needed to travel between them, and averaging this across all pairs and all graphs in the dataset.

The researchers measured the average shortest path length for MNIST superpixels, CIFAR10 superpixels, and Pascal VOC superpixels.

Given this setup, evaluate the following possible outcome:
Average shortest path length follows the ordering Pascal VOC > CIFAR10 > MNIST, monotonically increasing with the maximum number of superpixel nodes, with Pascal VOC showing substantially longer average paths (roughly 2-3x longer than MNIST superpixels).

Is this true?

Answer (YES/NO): NO